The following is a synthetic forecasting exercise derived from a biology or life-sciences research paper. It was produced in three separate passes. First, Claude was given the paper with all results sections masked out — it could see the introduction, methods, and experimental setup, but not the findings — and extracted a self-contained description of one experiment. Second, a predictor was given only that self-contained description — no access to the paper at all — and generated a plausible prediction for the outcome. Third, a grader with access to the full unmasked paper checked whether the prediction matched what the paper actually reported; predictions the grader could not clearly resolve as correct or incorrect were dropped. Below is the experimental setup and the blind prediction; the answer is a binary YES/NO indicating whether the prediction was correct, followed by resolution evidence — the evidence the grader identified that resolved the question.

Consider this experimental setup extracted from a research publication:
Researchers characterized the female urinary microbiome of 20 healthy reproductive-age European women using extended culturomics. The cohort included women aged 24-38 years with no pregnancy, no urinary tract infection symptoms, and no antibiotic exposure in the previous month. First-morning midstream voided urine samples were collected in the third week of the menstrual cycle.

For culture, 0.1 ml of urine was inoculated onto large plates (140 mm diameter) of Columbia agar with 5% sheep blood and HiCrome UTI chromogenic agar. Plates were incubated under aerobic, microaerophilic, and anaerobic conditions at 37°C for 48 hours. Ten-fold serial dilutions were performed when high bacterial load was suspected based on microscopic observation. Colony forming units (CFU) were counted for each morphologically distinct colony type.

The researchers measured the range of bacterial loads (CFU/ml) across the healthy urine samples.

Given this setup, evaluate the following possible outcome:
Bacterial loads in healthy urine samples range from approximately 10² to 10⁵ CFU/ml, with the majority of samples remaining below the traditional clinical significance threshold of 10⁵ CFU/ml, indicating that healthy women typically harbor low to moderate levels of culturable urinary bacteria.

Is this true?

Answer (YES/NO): NO